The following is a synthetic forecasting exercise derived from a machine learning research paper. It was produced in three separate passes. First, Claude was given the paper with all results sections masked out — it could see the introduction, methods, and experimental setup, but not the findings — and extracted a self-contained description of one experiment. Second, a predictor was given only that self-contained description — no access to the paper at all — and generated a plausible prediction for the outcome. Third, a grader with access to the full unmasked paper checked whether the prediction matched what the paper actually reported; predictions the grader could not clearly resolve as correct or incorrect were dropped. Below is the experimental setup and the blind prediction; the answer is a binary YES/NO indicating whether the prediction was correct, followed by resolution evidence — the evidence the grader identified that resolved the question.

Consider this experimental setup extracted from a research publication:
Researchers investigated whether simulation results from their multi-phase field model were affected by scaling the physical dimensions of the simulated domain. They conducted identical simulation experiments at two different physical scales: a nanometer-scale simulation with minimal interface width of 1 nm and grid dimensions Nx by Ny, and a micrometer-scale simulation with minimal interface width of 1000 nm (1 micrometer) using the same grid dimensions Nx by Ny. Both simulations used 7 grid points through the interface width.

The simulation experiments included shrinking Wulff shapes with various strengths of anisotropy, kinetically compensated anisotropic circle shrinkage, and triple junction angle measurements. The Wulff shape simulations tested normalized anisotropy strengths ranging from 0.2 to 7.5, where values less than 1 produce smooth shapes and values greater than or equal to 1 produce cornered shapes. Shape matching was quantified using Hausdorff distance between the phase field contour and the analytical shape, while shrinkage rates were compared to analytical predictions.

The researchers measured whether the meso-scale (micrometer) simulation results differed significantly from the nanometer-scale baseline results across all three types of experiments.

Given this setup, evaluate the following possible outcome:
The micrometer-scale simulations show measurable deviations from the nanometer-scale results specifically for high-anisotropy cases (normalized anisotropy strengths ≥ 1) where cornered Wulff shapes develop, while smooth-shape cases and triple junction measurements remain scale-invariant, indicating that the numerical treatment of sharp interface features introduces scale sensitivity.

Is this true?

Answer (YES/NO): NO